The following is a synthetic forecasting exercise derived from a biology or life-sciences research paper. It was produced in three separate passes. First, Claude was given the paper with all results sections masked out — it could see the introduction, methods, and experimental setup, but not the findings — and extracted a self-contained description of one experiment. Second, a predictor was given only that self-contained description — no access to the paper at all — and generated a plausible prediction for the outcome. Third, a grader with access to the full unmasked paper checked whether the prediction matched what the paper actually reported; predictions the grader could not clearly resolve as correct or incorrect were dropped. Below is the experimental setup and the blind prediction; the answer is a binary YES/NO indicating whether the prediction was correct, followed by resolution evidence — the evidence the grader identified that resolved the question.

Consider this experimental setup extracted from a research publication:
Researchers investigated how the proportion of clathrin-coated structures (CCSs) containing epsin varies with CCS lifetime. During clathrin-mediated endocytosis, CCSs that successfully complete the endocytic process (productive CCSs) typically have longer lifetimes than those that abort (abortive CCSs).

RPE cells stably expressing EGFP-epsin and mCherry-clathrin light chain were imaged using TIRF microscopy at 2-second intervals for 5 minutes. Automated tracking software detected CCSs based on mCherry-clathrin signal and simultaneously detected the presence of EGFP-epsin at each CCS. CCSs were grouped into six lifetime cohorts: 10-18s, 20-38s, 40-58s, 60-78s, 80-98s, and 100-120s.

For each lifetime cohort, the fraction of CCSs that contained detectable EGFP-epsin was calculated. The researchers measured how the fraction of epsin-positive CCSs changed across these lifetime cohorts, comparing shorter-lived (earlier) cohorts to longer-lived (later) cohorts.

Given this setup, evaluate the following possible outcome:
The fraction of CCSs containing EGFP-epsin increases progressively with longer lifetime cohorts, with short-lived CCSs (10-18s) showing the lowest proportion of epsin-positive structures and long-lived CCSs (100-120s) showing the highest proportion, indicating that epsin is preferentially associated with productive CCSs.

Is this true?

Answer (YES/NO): YES